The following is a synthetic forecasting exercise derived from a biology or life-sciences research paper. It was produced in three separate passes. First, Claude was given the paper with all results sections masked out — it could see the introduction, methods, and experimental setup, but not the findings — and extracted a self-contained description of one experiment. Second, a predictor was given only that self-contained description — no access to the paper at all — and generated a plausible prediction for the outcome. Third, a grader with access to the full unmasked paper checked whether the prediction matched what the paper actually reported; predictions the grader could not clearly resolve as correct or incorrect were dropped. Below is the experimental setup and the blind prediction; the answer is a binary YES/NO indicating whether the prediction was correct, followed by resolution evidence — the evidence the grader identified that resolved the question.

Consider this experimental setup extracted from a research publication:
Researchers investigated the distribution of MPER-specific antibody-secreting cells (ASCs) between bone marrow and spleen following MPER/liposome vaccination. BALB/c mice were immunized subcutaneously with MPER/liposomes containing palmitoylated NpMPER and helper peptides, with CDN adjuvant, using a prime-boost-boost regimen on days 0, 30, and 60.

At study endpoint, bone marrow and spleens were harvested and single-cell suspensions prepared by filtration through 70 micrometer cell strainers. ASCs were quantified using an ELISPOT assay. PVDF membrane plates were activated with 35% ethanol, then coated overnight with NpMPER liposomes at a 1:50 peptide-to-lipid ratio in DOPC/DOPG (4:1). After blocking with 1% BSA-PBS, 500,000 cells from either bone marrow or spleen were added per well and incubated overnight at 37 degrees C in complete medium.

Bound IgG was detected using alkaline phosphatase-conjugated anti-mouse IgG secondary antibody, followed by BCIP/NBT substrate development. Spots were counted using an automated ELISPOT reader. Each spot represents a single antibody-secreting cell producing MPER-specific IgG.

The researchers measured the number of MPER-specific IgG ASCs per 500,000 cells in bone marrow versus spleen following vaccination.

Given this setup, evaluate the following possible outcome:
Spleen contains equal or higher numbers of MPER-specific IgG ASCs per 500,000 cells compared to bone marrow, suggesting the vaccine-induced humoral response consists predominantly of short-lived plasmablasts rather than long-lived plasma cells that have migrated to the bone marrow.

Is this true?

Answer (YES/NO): NO